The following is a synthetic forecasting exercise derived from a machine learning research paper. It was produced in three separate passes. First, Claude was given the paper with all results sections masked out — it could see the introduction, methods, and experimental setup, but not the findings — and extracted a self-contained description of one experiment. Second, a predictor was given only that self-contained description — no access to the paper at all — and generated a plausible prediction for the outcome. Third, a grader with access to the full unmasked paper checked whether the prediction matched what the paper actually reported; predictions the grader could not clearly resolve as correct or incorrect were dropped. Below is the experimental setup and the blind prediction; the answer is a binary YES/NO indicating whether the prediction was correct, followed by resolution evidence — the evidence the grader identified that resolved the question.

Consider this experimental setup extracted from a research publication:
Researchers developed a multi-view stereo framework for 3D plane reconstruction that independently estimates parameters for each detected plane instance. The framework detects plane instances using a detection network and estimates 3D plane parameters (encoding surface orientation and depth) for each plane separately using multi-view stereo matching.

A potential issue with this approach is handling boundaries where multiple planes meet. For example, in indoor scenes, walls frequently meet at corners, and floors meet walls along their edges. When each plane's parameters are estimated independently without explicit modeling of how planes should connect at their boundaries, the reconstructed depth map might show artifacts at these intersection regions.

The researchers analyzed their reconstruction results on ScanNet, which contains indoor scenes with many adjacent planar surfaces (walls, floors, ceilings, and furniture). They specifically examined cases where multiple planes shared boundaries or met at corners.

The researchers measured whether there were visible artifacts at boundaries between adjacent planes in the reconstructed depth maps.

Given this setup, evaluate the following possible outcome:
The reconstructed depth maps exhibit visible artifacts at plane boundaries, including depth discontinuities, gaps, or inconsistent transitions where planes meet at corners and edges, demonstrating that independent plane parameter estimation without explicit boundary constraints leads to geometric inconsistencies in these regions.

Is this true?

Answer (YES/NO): YES